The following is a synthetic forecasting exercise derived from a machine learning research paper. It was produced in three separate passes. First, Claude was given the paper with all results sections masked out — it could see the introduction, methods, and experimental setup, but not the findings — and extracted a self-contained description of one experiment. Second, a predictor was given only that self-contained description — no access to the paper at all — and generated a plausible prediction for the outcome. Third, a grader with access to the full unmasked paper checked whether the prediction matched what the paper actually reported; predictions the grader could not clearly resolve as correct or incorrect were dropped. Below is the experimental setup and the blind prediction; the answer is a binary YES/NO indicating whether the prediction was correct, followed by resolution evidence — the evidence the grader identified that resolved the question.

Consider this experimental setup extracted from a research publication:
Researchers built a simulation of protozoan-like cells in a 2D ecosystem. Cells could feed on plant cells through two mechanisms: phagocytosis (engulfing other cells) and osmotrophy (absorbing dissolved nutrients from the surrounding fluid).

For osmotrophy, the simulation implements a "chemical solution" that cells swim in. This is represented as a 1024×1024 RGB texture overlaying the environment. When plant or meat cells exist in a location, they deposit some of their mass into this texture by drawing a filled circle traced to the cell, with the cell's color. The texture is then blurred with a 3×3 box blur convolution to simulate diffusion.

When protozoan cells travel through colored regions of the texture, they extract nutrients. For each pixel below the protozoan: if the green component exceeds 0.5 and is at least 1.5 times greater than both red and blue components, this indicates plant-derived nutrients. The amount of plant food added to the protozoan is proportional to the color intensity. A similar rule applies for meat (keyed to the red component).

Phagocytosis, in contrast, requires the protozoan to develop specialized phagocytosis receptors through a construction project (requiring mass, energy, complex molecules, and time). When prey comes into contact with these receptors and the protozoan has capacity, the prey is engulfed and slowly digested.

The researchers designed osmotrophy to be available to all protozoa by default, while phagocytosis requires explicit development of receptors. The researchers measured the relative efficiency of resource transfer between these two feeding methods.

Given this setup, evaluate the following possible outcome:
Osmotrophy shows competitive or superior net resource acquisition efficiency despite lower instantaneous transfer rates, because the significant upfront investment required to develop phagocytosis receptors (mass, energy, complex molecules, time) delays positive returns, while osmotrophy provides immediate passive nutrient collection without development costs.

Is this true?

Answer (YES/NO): NO